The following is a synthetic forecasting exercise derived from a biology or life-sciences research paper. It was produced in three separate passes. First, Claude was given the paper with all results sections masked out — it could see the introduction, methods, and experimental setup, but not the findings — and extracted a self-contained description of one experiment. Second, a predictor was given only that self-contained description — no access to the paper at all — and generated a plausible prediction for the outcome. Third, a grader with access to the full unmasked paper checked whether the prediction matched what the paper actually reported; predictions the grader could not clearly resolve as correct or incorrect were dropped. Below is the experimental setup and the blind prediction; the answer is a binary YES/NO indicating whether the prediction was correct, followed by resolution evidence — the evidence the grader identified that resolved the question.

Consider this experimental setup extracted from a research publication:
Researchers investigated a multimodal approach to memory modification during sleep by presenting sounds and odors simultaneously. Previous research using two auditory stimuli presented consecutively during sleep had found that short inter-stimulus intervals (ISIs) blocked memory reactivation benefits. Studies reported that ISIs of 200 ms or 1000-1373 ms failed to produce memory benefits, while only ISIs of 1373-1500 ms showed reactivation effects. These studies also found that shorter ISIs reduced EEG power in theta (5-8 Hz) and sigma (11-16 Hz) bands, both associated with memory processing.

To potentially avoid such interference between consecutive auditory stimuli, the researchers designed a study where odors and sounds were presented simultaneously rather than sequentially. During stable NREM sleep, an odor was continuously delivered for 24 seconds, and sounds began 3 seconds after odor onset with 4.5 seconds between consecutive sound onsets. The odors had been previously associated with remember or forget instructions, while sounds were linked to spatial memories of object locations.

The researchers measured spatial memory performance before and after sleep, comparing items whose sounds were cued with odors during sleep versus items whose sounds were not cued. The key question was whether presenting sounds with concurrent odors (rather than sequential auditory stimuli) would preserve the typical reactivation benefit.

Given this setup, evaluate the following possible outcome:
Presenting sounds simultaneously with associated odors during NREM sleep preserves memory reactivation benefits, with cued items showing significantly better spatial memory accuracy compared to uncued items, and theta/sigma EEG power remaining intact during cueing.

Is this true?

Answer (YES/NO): NO